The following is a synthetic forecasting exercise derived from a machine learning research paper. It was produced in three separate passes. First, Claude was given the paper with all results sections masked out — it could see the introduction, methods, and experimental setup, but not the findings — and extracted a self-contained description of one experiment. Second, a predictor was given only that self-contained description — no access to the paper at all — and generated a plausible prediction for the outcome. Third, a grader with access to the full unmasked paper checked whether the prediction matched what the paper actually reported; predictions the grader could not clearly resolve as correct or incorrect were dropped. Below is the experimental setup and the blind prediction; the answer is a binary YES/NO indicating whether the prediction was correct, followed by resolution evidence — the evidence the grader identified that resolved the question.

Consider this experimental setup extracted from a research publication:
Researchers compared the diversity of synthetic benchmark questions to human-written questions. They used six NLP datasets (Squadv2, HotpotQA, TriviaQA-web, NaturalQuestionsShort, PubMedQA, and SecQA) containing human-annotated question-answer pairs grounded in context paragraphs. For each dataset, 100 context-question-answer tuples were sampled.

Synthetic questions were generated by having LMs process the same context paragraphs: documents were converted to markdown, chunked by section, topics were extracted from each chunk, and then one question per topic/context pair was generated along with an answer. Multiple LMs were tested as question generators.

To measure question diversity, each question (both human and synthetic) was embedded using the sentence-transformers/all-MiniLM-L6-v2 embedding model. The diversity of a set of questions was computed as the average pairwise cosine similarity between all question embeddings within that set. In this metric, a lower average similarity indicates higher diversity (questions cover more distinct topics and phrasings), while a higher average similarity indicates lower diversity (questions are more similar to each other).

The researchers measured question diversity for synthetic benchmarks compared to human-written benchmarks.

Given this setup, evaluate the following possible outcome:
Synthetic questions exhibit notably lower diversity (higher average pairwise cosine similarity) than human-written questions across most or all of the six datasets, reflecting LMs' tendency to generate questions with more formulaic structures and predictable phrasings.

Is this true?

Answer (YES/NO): NO